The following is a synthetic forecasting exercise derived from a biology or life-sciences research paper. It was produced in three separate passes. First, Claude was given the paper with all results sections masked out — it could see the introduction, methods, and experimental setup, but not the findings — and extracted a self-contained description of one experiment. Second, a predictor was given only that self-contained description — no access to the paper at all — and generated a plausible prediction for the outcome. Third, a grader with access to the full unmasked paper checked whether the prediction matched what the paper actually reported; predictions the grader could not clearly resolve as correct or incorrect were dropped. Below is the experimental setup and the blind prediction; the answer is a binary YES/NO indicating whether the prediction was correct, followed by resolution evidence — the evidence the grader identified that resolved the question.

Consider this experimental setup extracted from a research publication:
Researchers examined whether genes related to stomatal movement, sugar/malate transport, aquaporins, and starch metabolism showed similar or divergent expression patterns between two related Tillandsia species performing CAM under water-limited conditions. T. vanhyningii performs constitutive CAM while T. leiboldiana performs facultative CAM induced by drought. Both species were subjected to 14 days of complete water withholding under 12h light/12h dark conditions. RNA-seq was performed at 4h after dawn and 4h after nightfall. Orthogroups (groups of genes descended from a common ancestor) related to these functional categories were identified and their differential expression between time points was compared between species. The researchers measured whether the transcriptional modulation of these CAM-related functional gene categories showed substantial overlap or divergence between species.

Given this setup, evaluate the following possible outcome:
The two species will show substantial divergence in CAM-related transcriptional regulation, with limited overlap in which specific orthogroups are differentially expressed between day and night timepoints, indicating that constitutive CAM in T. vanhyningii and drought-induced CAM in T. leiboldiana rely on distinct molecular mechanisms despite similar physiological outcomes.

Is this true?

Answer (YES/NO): YES